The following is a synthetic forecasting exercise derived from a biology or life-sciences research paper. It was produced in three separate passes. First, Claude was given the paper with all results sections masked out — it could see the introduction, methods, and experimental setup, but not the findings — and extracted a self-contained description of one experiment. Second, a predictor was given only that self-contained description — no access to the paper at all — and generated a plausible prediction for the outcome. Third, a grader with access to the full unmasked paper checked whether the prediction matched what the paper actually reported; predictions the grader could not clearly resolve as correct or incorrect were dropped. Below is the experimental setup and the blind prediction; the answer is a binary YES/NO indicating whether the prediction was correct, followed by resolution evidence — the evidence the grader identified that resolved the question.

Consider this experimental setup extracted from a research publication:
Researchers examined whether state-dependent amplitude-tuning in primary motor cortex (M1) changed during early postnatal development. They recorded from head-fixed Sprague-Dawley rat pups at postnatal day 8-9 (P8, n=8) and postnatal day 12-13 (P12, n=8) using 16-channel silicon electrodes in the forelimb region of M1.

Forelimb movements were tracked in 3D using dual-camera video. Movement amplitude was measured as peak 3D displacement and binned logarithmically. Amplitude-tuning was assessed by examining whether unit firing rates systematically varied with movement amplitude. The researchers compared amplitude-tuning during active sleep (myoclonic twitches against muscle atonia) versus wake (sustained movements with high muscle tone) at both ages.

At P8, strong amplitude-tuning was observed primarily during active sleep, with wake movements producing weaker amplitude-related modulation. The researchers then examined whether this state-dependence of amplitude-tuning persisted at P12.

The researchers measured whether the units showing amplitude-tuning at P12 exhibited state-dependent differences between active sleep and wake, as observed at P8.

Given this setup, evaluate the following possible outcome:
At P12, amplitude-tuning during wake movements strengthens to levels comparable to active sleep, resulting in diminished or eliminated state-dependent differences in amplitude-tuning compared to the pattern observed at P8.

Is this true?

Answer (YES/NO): NO